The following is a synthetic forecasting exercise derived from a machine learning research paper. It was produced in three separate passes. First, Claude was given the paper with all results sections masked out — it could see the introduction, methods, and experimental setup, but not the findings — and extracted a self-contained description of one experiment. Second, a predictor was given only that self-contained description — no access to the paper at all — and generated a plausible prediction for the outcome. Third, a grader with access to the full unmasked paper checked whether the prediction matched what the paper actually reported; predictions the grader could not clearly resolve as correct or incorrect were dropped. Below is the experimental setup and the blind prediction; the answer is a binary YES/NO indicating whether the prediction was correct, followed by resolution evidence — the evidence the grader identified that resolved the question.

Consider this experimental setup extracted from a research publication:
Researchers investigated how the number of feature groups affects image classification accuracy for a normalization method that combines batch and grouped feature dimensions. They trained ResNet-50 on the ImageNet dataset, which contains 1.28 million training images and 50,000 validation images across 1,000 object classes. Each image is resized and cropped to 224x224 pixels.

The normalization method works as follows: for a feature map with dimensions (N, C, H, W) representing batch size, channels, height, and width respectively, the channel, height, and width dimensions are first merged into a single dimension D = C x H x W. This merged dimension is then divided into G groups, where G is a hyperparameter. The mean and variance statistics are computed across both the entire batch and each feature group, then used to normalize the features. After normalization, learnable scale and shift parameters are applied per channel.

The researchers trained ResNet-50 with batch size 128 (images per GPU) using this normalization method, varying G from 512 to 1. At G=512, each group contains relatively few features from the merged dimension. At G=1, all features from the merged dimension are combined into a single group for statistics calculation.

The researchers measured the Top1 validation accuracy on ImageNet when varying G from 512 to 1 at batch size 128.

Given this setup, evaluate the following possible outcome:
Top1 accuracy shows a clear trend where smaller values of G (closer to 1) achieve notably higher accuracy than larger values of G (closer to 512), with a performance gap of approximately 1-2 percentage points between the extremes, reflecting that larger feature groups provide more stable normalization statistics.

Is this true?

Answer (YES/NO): NO